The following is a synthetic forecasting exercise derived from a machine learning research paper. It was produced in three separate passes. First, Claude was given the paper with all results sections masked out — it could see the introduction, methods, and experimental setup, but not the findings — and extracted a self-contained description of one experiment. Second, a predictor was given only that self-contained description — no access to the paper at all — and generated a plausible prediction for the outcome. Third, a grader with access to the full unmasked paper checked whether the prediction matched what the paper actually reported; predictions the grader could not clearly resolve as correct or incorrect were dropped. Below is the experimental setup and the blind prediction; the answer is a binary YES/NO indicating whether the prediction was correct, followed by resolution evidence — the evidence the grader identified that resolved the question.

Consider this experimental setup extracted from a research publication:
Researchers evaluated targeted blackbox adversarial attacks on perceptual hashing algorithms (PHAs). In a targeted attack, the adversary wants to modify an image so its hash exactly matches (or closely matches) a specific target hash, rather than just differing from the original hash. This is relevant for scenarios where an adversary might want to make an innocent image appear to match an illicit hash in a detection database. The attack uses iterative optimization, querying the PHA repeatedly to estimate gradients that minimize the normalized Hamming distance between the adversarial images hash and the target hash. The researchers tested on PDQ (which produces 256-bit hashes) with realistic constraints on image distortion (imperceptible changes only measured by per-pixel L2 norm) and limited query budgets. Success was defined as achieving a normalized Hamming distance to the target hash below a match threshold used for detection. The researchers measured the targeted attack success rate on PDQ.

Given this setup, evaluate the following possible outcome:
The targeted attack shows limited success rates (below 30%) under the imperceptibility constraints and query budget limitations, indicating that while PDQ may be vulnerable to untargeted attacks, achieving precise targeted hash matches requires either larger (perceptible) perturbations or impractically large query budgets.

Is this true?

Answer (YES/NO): NO